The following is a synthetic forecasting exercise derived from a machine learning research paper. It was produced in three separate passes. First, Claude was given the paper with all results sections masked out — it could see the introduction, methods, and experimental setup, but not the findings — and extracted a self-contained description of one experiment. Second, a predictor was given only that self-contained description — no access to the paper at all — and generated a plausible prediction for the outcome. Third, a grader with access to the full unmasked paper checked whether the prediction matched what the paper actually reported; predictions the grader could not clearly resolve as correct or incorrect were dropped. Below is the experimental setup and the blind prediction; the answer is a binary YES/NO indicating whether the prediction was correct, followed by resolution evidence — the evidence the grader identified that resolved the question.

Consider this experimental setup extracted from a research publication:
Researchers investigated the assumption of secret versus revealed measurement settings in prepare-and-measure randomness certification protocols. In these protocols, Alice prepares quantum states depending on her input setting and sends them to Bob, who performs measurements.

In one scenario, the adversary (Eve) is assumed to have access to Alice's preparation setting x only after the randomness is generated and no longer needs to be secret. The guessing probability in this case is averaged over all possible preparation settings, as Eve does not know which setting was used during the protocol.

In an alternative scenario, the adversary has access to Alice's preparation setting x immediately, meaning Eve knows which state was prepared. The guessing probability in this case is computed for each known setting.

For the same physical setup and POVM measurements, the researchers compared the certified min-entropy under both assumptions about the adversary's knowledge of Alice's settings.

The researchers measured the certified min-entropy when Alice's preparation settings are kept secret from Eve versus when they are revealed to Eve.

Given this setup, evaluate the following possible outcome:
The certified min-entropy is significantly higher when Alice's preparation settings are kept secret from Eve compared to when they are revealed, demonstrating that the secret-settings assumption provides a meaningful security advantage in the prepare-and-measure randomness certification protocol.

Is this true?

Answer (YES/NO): YES